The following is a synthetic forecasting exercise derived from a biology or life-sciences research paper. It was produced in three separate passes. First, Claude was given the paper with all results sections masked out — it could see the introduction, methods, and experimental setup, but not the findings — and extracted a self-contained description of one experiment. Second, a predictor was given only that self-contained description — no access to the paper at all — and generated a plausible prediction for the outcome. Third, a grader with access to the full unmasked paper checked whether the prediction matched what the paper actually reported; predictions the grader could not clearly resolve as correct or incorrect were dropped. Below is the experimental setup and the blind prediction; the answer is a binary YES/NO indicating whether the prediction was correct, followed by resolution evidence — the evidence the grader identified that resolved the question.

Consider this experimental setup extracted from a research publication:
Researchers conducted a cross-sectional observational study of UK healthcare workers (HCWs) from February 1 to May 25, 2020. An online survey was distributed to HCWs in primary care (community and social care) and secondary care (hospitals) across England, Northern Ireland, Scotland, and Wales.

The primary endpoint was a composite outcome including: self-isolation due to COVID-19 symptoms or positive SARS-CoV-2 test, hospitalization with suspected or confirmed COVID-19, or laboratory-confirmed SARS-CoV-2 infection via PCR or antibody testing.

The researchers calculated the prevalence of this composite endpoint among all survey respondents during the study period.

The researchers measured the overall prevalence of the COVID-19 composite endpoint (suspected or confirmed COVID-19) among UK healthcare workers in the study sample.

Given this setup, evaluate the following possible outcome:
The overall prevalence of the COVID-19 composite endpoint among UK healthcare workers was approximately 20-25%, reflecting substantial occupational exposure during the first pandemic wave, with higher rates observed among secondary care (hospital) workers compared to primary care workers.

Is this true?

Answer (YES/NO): NO